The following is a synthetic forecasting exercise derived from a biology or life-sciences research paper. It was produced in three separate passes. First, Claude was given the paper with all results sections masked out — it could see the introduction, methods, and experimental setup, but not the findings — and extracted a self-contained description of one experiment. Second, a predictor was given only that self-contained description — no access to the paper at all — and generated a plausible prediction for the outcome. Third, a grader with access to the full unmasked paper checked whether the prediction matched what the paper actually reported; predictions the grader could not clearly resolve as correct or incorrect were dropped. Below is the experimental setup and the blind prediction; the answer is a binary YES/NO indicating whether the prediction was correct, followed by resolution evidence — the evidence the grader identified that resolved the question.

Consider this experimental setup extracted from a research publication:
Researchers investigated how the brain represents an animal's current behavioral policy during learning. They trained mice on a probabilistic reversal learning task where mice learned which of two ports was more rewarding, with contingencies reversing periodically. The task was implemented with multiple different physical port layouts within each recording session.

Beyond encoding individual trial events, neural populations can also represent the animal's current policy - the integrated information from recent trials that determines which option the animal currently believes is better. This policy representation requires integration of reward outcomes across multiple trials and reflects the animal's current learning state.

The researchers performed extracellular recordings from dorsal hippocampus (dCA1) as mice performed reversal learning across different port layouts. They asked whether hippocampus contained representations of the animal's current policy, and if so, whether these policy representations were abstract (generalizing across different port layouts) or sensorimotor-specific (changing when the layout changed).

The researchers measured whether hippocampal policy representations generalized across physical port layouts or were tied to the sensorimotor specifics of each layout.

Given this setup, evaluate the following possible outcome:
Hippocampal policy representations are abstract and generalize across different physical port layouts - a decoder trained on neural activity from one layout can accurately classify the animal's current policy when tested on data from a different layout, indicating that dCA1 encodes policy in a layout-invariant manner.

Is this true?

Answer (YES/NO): NO